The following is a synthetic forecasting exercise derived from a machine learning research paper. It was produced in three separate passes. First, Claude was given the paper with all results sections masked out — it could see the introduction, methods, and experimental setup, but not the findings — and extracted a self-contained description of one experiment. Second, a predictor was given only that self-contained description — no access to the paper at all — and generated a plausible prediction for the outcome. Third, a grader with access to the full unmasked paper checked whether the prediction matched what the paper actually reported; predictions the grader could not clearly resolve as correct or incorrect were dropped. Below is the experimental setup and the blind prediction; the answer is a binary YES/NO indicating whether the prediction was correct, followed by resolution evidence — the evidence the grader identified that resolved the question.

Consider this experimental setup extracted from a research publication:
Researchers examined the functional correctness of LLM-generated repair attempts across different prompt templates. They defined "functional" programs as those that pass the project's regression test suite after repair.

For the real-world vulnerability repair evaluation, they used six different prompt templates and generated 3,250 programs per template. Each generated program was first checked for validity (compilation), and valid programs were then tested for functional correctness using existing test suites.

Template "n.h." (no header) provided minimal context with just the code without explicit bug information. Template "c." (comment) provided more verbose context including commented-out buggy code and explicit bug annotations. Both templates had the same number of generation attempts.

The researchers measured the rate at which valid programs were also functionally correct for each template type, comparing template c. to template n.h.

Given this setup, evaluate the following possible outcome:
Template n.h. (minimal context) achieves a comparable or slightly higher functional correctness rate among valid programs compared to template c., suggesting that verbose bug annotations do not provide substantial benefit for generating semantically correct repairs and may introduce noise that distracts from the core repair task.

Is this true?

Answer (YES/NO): NO